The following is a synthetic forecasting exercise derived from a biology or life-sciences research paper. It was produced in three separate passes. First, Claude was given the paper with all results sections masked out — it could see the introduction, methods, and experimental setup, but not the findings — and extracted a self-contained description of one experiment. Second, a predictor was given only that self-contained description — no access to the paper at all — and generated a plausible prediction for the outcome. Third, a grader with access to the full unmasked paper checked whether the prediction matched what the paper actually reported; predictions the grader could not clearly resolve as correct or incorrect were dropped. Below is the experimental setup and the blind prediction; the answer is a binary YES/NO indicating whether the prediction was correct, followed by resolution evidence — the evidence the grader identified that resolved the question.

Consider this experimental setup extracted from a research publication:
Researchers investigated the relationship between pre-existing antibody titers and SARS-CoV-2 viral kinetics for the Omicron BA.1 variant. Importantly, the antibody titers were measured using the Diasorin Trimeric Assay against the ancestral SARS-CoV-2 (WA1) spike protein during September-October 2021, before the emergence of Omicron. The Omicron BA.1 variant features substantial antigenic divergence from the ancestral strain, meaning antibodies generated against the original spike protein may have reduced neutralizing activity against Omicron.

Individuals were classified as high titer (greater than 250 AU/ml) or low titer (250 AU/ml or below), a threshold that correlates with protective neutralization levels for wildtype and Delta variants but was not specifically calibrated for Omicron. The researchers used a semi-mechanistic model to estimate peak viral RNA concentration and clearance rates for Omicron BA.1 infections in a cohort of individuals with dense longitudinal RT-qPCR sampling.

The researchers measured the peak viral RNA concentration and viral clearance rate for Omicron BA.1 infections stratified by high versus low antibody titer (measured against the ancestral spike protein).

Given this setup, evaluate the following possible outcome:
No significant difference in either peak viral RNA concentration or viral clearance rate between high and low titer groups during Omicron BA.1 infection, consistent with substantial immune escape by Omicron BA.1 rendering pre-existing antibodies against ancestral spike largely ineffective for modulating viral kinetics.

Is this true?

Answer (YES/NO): NO